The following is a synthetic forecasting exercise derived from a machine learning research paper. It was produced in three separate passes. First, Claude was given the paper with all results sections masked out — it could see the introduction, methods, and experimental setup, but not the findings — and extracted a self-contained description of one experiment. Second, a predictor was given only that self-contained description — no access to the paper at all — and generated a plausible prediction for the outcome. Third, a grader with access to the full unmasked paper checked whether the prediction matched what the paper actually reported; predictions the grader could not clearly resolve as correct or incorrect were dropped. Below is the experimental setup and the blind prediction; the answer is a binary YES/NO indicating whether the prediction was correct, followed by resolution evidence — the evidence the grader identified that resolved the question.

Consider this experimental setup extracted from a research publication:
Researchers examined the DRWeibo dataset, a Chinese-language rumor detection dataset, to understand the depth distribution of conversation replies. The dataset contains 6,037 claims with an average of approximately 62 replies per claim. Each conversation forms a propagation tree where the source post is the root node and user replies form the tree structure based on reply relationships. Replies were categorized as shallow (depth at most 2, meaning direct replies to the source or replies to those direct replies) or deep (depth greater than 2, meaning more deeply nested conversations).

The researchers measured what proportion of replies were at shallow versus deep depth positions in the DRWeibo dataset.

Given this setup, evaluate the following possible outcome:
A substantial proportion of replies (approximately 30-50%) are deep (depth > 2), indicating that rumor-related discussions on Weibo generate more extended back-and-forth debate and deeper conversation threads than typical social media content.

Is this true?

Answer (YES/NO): NO